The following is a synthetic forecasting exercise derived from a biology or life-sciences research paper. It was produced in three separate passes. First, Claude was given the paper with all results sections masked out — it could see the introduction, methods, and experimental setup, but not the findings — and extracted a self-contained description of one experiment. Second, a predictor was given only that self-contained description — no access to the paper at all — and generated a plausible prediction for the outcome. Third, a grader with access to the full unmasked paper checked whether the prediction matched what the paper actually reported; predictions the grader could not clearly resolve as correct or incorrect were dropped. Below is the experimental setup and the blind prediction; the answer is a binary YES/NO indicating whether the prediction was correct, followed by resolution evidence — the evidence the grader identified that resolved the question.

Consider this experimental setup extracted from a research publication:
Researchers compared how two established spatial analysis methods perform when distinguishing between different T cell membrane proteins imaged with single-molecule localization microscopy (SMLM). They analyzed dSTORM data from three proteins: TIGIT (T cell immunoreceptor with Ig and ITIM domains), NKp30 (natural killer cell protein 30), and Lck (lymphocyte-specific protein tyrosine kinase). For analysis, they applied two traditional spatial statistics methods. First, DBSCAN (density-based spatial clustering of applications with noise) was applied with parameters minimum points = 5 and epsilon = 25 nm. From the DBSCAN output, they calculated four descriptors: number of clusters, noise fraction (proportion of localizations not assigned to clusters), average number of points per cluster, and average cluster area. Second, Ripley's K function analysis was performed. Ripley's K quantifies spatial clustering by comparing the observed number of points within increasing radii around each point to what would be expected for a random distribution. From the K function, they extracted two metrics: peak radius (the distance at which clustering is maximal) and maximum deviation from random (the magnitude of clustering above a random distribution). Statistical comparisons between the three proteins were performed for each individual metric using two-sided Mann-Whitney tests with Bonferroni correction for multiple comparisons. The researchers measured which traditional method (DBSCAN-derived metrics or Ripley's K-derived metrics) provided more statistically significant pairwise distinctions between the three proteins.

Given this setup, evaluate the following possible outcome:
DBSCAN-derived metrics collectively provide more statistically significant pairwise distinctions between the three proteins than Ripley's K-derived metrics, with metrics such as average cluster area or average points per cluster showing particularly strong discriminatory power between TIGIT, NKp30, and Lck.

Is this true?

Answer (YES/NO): NO